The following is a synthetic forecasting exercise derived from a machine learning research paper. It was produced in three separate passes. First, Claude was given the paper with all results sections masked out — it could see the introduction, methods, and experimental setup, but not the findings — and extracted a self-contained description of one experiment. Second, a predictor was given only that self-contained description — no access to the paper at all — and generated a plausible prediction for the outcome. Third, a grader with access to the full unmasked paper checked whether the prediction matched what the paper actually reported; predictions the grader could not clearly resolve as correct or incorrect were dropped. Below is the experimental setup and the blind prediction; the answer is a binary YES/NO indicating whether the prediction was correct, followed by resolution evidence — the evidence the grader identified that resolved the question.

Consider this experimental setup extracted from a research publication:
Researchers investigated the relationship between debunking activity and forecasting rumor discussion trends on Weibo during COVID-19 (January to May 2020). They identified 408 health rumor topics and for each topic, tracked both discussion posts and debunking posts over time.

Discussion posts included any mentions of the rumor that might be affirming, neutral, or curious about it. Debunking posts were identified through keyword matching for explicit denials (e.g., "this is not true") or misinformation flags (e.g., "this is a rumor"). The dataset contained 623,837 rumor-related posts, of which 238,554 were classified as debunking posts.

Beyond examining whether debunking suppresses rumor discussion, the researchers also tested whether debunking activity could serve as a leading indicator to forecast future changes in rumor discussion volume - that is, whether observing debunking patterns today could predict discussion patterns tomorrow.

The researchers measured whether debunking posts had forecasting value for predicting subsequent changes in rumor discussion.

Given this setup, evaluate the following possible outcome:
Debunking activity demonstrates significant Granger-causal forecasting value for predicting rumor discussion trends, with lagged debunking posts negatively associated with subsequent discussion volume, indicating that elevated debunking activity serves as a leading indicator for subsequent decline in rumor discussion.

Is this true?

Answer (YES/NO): NO